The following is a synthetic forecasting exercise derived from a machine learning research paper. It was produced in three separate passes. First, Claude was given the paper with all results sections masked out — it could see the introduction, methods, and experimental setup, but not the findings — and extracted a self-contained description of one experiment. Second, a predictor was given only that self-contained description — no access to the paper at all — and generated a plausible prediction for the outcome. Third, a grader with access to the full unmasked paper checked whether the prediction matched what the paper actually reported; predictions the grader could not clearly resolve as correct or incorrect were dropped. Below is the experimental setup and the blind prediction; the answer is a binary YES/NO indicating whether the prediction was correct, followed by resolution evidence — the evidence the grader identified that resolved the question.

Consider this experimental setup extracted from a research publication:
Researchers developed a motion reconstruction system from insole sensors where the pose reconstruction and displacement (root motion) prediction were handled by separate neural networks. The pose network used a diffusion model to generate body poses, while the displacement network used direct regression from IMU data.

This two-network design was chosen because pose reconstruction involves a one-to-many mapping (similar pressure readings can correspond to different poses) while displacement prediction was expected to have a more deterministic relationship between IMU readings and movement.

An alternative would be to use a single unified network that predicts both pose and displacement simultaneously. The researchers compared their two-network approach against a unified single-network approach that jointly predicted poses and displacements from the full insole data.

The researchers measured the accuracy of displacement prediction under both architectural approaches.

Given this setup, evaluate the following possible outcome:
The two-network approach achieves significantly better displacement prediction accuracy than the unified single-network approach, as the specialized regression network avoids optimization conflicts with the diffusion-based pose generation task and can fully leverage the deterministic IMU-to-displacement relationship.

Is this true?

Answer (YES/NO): YES